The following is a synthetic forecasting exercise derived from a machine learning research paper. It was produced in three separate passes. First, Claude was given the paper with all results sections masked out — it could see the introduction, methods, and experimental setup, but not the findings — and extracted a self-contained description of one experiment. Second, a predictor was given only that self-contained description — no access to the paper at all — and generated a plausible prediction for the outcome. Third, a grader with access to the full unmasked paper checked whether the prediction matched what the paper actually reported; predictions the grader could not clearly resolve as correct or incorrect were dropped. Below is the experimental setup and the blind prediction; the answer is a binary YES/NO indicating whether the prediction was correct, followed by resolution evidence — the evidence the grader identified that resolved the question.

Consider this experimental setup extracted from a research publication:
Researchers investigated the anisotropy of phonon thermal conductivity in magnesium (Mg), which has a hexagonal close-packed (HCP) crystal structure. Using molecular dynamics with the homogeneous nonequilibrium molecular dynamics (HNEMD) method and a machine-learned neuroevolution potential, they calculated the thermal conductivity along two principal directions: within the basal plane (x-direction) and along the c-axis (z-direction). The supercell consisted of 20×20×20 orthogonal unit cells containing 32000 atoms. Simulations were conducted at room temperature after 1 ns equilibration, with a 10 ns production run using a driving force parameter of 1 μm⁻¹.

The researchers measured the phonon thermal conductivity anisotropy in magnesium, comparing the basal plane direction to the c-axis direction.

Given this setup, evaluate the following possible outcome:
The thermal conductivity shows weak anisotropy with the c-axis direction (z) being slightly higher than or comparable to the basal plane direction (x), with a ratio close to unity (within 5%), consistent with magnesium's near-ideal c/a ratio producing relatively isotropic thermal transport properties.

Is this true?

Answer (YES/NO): YES